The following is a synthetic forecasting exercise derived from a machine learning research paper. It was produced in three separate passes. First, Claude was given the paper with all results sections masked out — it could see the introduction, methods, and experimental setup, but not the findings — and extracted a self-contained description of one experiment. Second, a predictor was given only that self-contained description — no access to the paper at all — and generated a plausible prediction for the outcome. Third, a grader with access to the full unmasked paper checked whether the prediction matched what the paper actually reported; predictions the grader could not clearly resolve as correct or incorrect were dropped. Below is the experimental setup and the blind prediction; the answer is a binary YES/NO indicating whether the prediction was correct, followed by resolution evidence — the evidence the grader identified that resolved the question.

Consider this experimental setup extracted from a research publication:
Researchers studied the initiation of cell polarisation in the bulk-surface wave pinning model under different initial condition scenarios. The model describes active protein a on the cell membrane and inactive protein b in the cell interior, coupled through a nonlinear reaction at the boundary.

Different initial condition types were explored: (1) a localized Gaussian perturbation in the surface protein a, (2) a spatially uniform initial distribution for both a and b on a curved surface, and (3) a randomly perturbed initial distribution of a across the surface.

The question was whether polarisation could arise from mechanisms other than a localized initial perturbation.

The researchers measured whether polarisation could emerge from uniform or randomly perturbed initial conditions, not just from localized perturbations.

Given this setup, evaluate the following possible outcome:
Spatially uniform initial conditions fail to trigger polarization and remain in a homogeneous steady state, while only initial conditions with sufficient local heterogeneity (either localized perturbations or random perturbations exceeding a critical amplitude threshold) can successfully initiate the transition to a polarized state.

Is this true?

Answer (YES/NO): NO